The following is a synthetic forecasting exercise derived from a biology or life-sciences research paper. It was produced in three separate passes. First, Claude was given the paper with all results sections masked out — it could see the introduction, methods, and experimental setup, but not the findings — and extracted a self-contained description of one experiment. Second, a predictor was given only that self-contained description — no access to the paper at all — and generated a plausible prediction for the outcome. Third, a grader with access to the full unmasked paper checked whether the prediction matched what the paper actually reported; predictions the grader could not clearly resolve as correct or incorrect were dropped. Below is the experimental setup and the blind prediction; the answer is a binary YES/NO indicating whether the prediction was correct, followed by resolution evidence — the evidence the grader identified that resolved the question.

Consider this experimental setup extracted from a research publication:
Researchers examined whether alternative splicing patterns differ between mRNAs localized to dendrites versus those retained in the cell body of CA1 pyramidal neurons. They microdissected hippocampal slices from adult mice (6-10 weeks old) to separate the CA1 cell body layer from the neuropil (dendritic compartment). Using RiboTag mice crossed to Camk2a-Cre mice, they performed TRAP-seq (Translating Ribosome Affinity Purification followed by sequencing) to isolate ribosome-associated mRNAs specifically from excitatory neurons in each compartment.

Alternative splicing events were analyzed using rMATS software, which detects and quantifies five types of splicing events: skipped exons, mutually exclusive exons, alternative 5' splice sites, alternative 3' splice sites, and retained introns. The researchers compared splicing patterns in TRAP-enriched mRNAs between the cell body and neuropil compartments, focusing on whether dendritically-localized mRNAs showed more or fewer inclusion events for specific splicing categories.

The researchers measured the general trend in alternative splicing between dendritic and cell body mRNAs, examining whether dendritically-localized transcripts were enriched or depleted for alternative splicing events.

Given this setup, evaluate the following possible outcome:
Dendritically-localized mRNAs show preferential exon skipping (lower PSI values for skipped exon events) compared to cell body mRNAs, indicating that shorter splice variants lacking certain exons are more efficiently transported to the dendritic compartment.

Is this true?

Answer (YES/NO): NO